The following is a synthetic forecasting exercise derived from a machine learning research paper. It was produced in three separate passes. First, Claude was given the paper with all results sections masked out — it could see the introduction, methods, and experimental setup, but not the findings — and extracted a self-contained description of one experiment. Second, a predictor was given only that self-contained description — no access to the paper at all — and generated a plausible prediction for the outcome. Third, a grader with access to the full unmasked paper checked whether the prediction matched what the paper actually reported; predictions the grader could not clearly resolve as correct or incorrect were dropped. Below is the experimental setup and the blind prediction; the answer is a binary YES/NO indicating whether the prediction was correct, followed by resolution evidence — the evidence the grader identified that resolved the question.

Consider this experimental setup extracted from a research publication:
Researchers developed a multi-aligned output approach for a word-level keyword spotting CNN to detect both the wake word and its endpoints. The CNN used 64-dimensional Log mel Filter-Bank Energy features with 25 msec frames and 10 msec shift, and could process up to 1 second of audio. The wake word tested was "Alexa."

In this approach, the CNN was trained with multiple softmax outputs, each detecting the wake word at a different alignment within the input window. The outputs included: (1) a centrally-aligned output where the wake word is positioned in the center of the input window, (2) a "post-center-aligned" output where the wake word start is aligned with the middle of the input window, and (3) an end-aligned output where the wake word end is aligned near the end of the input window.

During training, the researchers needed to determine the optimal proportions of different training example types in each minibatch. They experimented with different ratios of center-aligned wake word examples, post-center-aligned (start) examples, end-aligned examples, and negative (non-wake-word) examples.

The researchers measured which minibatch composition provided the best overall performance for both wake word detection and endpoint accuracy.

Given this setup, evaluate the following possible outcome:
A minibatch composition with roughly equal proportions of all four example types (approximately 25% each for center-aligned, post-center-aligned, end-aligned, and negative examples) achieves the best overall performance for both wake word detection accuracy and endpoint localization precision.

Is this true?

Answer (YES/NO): NO